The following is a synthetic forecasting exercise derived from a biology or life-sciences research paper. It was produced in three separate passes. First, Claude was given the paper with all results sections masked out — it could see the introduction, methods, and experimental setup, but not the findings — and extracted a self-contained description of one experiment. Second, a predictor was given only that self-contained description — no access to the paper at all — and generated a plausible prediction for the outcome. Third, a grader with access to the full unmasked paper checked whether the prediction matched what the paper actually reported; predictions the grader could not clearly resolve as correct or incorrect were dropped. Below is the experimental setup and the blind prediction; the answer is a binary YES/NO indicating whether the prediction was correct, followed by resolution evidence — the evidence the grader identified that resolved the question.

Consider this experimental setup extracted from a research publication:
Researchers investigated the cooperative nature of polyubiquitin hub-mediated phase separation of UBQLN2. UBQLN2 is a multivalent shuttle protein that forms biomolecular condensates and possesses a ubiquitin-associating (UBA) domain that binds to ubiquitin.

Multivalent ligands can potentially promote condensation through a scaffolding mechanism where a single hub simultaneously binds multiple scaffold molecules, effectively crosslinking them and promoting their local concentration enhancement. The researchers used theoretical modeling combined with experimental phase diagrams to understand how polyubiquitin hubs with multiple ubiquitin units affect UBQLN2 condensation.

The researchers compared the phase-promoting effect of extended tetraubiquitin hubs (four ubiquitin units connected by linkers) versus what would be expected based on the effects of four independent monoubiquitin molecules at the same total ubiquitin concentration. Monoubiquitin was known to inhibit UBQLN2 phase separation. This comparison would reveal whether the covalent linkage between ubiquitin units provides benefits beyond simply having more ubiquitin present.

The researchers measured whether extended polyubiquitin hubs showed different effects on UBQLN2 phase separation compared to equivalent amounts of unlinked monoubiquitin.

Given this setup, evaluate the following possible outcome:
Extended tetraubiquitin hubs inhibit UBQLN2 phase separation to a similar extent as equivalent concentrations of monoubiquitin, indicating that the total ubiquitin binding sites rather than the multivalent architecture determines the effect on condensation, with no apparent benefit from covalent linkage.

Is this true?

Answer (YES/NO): NO